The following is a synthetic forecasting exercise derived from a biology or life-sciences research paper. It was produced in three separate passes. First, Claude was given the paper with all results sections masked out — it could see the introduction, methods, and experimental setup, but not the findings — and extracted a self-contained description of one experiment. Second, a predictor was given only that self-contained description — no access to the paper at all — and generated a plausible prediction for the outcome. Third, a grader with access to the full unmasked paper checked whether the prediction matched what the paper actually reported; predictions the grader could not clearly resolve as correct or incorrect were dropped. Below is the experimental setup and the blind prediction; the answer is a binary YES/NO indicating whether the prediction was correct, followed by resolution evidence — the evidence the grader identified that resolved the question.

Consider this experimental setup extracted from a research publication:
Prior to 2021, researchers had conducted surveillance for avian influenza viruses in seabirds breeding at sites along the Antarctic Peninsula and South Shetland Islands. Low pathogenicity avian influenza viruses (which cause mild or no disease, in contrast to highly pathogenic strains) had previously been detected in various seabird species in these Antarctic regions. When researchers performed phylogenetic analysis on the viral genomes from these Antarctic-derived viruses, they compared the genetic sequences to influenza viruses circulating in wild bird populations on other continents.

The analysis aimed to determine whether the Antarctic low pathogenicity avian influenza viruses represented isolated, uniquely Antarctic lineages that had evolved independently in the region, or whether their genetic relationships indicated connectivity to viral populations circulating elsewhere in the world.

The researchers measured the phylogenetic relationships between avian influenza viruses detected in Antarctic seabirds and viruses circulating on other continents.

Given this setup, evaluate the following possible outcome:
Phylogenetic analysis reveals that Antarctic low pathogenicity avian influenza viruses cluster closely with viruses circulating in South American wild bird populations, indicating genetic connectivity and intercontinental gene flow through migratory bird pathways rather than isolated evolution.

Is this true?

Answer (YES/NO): NO